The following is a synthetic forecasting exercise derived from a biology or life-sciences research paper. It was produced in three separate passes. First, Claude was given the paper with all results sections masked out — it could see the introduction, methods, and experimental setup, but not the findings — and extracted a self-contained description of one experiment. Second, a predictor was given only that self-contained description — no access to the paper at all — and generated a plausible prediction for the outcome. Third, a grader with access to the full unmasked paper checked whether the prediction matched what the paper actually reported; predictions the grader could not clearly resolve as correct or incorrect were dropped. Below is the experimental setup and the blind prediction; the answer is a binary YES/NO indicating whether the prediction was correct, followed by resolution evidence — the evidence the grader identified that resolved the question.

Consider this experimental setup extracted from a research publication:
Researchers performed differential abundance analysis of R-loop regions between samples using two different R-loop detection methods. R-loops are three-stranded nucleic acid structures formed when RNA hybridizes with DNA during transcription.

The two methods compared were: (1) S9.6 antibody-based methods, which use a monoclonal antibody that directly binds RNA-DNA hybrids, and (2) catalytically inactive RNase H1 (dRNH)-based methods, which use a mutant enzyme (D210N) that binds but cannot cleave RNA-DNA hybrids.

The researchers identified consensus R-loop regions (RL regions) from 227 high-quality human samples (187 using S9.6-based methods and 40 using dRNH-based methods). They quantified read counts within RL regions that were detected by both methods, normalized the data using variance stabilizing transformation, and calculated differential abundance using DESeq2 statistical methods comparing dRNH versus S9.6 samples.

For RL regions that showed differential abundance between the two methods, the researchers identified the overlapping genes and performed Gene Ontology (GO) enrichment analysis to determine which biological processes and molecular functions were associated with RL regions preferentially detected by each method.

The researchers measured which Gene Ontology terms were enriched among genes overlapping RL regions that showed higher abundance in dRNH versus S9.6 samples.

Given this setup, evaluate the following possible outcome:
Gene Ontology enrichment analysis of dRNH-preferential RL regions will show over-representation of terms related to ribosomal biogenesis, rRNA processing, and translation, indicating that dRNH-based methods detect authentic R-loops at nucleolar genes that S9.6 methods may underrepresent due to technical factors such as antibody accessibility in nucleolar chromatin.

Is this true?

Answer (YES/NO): NO